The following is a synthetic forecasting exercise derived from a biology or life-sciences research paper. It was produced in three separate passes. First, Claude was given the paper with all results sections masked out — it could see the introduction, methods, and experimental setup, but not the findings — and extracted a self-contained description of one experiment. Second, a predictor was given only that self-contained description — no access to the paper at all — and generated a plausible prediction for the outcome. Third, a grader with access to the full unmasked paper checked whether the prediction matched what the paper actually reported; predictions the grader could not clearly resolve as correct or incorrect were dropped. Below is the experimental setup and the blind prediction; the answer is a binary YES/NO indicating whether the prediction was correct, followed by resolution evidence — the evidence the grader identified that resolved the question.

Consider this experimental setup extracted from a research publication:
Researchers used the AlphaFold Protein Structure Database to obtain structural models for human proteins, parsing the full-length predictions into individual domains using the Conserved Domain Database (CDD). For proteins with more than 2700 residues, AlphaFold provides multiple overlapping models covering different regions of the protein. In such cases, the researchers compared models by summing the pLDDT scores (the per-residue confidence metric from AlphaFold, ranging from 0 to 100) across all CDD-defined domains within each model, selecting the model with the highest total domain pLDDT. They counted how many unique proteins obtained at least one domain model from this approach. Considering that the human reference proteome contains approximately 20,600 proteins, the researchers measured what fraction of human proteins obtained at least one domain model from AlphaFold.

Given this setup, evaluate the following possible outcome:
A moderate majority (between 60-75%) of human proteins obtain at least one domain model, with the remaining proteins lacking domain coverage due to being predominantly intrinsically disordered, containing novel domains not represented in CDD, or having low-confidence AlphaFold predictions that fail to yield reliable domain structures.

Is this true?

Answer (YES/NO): NO